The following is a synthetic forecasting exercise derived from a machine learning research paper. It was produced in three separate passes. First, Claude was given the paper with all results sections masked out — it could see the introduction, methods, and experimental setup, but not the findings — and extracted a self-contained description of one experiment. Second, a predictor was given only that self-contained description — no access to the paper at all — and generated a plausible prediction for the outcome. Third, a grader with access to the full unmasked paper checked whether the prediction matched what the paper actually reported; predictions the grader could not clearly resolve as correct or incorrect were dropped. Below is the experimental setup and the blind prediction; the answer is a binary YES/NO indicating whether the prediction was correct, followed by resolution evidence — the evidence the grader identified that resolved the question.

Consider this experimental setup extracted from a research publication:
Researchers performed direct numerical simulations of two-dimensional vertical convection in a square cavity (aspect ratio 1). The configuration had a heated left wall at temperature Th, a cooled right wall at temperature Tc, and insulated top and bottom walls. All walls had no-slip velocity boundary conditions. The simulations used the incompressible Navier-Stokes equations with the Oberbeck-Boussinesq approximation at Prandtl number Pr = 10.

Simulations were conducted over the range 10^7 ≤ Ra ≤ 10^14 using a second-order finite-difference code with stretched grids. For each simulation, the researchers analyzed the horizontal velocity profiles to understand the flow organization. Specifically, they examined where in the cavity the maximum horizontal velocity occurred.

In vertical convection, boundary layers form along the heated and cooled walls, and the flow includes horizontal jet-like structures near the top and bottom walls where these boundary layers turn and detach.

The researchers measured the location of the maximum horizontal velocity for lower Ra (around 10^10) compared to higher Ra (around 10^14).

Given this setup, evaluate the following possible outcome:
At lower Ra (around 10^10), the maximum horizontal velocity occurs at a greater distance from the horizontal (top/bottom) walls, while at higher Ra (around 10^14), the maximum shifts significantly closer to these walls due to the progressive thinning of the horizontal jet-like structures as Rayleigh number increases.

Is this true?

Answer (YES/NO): NO